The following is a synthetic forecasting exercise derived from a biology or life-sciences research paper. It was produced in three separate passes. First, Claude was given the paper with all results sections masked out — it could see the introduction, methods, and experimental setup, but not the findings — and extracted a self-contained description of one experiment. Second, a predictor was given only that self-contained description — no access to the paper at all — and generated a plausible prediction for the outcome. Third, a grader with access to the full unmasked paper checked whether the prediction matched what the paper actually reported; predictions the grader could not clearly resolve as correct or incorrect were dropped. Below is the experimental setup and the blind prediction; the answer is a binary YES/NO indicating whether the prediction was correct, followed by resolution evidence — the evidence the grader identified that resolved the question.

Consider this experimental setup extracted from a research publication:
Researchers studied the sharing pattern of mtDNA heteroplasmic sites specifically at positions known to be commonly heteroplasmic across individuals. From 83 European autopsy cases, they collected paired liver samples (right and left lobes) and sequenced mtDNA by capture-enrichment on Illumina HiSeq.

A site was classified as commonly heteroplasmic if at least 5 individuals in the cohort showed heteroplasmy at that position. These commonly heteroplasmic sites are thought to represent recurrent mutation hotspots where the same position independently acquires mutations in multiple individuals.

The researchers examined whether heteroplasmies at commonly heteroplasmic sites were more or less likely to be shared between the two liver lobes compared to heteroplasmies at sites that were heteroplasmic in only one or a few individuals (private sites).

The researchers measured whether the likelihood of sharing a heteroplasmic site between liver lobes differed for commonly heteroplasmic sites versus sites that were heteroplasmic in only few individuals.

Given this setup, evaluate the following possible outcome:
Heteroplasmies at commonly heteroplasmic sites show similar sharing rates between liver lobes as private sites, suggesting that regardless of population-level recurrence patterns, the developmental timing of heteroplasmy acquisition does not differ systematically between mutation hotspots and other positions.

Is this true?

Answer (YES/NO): NO